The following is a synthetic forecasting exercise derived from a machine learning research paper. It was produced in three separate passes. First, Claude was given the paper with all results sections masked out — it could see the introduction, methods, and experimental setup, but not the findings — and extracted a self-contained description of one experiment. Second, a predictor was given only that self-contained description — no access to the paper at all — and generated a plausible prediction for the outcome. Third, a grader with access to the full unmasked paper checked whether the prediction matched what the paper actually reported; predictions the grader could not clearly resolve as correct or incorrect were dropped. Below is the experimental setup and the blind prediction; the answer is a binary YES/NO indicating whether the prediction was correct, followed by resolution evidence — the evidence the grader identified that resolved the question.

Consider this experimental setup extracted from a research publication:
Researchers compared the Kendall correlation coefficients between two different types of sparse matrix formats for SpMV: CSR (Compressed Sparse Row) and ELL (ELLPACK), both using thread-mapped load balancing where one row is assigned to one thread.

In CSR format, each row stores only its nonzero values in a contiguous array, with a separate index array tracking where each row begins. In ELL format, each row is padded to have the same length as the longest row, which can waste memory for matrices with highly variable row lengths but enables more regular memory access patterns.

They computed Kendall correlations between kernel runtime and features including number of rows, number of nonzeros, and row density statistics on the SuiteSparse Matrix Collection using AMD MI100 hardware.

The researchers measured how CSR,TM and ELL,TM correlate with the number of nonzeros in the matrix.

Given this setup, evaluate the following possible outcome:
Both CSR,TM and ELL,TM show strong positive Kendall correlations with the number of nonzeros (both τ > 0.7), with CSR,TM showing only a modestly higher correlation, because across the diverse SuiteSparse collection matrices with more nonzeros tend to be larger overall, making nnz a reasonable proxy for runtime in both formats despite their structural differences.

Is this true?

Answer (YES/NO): NO